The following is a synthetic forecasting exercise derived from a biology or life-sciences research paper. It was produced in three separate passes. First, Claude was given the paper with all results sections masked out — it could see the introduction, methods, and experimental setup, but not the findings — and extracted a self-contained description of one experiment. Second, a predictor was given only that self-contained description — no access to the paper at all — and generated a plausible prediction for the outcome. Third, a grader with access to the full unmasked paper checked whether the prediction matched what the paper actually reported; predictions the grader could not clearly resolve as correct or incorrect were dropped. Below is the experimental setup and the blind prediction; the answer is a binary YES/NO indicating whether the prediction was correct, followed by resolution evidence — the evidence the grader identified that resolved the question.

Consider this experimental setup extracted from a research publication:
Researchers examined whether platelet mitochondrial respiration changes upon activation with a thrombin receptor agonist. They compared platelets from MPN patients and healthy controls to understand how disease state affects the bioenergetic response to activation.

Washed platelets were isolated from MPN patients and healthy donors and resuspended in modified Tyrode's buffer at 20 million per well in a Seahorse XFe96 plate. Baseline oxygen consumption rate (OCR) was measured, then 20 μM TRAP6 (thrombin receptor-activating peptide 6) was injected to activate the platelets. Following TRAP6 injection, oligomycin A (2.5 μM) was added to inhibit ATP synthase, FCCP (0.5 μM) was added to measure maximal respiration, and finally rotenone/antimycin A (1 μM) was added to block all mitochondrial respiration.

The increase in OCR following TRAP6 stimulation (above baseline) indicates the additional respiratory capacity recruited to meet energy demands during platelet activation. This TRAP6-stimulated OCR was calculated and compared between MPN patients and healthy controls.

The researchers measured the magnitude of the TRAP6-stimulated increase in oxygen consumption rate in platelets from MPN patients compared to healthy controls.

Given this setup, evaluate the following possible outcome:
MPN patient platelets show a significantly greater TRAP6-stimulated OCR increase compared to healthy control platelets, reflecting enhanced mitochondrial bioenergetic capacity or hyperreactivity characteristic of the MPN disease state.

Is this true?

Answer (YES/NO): YES